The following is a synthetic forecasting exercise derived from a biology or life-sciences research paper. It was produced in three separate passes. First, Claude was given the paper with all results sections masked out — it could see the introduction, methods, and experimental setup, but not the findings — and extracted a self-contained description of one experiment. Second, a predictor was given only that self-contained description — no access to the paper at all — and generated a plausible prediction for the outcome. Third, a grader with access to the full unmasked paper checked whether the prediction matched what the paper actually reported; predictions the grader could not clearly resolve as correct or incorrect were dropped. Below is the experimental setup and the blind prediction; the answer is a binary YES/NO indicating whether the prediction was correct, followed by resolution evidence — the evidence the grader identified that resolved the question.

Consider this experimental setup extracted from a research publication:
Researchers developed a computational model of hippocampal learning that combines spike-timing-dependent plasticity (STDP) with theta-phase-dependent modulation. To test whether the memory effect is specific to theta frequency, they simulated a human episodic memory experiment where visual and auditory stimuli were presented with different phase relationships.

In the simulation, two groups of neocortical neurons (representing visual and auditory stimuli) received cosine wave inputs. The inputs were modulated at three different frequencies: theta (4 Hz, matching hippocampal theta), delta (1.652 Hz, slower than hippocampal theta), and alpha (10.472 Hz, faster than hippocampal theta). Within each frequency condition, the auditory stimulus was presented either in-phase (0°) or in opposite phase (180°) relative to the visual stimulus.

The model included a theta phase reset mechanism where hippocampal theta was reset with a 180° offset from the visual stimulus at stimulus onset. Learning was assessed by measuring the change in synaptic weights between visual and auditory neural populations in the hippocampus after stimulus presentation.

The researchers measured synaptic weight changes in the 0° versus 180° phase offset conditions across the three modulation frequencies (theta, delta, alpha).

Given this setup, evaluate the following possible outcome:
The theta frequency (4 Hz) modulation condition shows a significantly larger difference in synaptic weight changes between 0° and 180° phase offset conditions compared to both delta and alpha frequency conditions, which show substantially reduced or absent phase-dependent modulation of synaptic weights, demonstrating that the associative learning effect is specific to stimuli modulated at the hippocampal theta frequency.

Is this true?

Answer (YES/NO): YES